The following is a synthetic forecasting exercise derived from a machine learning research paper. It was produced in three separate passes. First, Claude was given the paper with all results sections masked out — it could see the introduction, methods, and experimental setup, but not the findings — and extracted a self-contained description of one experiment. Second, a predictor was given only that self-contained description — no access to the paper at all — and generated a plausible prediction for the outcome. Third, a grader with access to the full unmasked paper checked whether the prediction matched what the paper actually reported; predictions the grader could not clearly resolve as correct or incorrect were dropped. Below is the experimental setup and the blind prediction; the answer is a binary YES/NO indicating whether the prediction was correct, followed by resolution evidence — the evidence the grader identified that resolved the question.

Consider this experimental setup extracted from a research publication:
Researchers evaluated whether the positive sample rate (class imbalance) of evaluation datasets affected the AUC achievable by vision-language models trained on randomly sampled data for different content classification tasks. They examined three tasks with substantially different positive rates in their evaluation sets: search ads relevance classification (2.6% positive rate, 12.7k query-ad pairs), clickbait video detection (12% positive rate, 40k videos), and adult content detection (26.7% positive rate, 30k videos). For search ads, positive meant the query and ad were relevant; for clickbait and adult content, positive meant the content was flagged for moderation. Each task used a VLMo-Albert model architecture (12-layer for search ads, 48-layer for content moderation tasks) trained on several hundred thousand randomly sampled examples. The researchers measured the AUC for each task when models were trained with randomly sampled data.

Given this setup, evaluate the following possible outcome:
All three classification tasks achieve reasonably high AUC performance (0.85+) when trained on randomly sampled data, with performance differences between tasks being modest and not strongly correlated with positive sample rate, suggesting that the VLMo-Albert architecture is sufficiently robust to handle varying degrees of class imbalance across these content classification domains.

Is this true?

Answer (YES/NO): YES